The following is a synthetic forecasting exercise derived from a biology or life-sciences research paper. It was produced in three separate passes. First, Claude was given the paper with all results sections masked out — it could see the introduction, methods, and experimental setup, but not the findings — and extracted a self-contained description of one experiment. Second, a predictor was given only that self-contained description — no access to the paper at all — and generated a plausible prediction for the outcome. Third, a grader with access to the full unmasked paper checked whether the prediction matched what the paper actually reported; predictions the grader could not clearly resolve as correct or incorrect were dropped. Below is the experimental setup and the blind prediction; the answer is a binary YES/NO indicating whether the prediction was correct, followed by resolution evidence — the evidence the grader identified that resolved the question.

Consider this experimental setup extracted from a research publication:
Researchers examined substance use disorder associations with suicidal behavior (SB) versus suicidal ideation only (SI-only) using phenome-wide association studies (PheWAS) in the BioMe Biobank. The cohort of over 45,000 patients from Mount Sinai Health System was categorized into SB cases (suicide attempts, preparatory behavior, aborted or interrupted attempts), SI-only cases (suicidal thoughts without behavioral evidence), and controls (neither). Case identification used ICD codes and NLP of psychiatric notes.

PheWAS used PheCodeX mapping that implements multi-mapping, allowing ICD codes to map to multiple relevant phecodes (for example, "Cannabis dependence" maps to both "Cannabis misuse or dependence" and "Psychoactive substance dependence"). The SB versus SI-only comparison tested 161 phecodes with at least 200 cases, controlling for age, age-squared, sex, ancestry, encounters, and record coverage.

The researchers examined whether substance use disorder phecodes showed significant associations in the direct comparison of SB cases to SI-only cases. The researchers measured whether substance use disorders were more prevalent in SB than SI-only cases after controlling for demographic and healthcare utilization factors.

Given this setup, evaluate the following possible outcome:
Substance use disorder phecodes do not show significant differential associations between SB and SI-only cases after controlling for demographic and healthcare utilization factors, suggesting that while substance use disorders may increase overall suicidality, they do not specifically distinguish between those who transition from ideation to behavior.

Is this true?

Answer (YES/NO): NO